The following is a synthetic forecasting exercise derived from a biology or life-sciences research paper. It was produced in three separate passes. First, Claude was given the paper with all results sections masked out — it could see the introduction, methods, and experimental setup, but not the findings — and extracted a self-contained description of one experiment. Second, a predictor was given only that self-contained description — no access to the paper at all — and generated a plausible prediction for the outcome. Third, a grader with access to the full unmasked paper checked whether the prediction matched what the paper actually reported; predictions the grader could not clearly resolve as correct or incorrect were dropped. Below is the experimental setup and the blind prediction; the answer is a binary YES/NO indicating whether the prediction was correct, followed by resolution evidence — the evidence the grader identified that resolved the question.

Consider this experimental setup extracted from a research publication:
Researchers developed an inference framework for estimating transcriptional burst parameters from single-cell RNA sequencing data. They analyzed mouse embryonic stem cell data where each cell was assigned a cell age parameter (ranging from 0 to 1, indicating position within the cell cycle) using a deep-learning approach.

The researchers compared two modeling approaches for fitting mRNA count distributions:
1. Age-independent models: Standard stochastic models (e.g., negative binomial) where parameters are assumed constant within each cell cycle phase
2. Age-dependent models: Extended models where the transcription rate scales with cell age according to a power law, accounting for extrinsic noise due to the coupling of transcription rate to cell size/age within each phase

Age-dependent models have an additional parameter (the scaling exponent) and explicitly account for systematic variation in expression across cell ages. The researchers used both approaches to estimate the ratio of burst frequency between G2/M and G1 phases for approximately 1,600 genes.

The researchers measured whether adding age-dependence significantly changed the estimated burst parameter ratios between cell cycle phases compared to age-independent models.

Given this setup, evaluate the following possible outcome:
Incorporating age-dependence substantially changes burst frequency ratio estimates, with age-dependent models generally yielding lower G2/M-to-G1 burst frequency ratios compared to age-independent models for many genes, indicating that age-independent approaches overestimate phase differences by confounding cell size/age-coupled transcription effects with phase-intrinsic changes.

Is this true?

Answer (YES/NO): NO